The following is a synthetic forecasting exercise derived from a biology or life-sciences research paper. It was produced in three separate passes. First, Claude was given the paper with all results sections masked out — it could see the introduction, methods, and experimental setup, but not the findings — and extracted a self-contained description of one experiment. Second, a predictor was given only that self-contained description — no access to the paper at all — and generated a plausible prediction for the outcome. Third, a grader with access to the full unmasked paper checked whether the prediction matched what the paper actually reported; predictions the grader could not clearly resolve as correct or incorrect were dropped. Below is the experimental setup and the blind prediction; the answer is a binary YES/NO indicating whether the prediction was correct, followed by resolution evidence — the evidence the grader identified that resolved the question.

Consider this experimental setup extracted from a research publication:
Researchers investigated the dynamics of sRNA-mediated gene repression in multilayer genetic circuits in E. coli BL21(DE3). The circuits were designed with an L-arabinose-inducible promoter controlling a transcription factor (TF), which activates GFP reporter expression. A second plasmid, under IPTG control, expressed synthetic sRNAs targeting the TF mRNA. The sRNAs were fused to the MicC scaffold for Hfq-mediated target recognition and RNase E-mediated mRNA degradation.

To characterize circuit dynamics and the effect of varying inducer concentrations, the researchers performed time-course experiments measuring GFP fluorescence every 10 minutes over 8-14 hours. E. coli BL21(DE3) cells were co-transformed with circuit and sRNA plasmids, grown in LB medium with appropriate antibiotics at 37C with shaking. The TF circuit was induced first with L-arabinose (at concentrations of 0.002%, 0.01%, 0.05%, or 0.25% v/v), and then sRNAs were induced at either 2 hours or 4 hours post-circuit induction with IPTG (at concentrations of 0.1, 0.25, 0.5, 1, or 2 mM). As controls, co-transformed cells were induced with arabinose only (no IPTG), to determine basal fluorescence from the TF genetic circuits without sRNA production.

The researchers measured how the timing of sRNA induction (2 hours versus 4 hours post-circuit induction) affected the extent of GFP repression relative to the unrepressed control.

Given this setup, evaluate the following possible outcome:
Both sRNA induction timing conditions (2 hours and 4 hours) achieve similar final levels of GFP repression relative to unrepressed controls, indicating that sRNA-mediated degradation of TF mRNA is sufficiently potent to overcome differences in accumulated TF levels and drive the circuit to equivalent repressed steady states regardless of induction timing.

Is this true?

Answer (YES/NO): NO